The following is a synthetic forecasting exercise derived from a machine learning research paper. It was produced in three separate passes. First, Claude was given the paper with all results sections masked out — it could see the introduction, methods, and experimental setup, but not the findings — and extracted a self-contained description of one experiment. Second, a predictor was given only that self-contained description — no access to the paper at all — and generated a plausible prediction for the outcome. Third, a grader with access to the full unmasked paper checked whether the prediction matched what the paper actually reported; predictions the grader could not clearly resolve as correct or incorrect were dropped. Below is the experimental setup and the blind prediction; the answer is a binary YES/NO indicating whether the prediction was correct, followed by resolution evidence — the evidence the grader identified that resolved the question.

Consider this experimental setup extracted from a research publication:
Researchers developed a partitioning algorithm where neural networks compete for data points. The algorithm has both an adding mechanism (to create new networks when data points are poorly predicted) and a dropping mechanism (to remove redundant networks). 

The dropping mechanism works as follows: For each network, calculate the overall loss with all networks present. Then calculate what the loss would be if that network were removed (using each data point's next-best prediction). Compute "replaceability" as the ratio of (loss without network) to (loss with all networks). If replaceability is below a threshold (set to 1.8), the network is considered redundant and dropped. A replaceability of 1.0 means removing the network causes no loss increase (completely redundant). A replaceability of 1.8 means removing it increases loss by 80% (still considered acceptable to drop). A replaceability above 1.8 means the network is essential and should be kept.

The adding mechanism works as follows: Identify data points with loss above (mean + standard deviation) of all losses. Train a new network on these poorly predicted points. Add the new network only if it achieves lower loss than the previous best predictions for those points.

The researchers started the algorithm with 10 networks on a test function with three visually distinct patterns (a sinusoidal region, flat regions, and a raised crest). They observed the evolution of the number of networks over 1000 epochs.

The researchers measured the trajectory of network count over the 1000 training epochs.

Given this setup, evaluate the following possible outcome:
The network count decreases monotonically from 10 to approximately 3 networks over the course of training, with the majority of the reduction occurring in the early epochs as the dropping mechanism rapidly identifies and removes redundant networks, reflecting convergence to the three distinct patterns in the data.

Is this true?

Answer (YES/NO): NO